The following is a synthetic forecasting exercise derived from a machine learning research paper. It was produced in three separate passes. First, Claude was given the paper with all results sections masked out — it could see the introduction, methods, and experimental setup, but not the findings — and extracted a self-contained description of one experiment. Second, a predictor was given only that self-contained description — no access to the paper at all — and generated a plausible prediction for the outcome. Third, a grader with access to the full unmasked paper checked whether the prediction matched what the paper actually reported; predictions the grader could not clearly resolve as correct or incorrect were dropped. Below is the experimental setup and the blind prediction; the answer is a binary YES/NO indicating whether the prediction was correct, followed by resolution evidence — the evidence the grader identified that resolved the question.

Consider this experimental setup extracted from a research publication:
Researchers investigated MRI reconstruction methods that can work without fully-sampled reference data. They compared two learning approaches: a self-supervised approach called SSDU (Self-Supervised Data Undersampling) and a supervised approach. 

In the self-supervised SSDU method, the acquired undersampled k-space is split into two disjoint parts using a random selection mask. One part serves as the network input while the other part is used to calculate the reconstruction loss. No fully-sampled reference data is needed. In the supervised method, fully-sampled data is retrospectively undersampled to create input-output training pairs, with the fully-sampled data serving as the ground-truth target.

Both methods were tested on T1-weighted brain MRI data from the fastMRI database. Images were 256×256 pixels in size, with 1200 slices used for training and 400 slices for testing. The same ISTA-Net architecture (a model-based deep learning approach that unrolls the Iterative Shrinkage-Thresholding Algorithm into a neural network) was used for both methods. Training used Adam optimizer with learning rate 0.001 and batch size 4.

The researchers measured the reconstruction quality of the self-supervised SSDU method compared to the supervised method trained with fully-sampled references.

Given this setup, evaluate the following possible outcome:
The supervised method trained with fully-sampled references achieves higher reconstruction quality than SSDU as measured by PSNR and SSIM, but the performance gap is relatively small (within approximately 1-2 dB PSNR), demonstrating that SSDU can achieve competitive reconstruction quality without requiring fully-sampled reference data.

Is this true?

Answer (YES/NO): NO